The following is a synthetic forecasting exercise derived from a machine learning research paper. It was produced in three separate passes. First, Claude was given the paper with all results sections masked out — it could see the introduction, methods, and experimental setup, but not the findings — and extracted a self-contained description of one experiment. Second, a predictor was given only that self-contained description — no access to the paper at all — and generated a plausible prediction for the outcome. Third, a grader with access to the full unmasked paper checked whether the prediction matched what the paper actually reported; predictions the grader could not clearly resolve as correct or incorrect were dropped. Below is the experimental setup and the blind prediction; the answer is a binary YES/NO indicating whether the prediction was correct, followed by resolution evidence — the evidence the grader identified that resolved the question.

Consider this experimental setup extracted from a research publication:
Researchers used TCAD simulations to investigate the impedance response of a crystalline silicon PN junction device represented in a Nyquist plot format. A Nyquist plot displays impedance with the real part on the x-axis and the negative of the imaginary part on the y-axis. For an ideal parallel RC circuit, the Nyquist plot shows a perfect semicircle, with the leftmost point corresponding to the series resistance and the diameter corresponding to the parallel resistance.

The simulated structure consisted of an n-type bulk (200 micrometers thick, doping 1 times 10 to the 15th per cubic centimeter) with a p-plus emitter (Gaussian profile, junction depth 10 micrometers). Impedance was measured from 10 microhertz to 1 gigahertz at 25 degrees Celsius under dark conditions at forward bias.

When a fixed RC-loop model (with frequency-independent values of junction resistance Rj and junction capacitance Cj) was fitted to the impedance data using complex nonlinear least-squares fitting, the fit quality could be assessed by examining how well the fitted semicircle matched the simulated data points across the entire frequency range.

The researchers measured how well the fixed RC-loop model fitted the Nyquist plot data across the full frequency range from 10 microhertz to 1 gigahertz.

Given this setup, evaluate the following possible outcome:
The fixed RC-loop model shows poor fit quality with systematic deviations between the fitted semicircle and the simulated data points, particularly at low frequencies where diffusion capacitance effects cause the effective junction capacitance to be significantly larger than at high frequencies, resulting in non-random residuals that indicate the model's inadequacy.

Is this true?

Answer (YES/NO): NO